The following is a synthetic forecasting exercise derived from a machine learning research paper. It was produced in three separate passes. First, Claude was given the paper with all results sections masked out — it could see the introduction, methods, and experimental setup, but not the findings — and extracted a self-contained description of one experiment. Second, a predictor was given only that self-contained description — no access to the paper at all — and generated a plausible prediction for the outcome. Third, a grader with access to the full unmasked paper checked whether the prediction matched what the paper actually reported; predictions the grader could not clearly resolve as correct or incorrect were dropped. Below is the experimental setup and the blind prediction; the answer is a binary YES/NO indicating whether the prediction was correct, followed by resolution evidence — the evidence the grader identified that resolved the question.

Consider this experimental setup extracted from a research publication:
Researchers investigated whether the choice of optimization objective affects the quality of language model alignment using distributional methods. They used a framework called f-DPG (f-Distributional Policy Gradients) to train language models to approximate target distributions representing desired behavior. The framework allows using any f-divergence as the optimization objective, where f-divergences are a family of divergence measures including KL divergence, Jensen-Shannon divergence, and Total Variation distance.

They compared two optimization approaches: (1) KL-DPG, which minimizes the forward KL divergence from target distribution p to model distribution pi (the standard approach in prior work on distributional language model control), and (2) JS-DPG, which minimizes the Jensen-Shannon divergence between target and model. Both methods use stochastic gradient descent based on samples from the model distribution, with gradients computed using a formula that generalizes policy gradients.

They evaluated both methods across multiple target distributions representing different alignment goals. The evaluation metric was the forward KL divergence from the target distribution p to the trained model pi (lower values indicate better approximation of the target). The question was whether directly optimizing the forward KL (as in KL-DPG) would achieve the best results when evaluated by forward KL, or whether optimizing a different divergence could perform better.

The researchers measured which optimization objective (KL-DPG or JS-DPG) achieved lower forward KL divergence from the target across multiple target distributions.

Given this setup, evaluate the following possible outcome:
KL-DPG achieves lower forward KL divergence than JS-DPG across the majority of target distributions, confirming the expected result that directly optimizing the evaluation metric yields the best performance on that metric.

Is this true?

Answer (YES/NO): NO